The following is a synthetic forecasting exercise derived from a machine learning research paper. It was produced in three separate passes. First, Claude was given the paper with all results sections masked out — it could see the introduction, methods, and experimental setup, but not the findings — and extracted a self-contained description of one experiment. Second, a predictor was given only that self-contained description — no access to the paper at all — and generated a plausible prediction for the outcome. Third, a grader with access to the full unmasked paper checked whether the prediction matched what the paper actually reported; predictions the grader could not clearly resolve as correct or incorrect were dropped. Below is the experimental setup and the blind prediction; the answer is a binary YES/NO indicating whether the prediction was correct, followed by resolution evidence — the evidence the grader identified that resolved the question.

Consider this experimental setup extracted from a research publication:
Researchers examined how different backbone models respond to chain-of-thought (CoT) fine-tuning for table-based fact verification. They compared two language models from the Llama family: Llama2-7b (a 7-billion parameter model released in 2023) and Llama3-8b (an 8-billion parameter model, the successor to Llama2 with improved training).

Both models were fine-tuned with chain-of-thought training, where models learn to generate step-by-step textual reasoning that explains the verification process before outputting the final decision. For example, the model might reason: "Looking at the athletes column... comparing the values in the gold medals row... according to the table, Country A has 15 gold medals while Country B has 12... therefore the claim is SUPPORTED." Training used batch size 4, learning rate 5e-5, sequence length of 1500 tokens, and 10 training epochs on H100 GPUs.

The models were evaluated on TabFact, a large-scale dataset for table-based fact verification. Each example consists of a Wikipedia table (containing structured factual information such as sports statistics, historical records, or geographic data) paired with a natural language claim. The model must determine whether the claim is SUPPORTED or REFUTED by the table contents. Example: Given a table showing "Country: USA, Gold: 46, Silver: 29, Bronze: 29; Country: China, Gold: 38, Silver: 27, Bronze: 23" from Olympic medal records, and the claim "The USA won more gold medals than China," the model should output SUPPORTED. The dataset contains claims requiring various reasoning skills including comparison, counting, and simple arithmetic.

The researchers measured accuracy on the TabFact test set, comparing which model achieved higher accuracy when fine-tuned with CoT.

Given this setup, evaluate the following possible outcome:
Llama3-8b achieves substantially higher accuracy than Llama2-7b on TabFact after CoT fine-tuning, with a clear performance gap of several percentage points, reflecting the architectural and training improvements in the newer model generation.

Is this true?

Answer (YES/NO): NO